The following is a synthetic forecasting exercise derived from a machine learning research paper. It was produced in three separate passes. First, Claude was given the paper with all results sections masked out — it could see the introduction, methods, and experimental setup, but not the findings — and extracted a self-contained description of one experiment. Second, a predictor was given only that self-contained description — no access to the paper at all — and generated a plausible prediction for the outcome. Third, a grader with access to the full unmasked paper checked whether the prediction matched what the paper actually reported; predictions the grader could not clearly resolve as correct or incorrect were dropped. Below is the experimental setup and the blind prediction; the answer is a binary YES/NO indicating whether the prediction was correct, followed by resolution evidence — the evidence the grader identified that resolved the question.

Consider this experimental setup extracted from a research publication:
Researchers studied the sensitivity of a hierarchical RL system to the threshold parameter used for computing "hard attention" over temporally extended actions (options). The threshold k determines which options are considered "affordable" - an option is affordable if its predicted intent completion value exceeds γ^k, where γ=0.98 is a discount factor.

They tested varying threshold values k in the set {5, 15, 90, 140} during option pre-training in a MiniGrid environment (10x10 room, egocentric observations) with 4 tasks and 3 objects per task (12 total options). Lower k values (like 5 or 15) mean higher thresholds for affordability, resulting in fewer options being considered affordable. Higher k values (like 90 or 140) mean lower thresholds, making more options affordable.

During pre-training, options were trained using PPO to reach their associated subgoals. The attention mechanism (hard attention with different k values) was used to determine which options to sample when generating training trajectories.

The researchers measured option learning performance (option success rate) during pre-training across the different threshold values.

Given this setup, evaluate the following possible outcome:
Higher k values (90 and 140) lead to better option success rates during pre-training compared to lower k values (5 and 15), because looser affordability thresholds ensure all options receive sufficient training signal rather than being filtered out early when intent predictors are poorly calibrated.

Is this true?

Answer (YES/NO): YES